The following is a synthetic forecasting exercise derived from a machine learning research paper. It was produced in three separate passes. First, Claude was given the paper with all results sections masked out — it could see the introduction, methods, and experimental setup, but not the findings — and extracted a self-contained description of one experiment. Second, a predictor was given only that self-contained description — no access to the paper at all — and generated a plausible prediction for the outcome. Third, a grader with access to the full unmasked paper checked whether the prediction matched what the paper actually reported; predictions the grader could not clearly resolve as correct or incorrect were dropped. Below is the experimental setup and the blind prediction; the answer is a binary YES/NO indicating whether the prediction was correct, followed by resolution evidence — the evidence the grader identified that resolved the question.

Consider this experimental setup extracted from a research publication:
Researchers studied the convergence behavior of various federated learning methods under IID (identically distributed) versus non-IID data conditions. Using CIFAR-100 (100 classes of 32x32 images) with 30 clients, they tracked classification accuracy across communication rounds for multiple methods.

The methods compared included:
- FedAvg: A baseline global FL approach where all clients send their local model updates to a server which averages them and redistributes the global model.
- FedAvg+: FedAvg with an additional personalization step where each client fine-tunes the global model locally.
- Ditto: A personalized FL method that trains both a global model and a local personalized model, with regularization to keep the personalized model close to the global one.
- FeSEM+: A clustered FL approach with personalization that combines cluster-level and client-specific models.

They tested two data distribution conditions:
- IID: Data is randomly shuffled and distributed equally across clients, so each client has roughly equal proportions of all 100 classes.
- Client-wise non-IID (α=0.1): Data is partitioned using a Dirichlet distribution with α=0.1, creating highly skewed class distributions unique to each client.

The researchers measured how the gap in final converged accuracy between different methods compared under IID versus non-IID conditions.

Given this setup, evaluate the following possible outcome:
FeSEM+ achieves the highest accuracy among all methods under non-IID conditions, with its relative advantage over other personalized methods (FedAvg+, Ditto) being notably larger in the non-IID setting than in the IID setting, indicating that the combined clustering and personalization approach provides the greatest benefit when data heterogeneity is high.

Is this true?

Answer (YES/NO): NO